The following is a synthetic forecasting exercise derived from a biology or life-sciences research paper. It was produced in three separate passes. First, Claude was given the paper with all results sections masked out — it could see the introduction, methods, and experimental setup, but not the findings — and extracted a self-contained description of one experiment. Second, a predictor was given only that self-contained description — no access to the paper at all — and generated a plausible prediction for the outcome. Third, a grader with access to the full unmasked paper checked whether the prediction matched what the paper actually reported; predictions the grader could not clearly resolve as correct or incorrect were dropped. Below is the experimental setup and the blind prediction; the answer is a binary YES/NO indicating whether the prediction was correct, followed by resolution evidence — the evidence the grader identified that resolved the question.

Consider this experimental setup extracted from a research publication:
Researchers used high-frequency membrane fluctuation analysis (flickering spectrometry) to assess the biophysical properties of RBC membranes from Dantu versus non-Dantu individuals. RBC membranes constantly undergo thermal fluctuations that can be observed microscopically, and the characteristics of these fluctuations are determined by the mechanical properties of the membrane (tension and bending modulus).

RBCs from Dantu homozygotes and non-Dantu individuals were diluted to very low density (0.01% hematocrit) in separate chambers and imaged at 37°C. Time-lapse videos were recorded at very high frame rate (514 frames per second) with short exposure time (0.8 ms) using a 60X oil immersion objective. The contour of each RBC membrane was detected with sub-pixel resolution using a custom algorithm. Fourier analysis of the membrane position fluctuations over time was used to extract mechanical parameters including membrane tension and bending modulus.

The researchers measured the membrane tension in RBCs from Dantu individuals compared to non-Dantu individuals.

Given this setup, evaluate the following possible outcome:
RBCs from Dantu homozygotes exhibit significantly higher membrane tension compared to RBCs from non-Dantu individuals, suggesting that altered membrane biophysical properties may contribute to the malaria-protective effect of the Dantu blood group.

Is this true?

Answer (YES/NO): YES